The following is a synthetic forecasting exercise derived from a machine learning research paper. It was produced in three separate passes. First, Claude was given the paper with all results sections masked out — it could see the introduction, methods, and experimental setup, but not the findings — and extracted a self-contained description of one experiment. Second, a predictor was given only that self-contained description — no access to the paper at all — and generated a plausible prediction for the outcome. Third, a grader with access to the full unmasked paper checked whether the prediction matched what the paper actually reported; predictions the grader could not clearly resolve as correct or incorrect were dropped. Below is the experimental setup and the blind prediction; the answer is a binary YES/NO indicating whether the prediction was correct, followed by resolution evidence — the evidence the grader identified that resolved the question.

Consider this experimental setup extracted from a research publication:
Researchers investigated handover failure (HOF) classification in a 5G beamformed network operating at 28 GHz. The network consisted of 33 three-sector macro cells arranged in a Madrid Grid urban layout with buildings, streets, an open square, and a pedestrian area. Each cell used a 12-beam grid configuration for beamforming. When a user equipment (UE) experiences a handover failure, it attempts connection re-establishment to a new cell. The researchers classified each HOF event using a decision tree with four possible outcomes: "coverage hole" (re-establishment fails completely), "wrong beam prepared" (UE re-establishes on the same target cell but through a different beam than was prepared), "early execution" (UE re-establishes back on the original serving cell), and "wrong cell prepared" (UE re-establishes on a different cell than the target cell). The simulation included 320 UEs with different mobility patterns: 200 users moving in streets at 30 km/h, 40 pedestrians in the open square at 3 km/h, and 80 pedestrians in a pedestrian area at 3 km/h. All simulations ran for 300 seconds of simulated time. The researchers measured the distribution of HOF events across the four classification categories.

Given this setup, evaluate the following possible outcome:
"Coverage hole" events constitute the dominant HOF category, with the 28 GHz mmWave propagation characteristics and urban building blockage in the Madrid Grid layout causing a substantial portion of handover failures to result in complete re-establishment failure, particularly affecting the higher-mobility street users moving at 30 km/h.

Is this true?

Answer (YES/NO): NO